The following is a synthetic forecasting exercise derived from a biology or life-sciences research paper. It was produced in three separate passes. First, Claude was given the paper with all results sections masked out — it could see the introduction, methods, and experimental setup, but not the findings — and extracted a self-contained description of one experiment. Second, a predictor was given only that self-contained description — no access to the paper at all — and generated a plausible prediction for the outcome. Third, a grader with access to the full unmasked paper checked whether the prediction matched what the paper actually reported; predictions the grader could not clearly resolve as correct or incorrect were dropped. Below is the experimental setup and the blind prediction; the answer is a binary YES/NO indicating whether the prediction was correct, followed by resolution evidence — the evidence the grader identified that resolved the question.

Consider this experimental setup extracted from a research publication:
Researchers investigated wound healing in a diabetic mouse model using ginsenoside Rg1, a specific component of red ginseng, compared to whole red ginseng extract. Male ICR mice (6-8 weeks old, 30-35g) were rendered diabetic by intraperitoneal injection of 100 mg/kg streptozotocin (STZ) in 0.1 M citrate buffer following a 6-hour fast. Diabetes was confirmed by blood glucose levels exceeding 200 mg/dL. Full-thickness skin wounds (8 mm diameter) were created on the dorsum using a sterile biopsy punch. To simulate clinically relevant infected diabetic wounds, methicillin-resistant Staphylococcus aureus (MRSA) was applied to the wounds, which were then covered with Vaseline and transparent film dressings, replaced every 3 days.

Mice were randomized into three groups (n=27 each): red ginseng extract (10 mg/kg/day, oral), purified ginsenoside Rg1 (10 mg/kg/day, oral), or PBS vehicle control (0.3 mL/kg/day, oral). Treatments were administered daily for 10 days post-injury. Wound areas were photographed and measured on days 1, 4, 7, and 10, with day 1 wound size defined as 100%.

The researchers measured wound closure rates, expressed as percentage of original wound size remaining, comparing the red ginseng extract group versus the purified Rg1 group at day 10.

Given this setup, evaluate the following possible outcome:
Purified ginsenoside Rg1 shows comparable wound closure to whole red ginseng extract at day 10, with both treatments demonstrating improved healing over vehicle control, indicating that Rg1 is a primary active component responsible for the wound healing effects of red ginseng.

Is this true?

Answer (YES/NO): NO